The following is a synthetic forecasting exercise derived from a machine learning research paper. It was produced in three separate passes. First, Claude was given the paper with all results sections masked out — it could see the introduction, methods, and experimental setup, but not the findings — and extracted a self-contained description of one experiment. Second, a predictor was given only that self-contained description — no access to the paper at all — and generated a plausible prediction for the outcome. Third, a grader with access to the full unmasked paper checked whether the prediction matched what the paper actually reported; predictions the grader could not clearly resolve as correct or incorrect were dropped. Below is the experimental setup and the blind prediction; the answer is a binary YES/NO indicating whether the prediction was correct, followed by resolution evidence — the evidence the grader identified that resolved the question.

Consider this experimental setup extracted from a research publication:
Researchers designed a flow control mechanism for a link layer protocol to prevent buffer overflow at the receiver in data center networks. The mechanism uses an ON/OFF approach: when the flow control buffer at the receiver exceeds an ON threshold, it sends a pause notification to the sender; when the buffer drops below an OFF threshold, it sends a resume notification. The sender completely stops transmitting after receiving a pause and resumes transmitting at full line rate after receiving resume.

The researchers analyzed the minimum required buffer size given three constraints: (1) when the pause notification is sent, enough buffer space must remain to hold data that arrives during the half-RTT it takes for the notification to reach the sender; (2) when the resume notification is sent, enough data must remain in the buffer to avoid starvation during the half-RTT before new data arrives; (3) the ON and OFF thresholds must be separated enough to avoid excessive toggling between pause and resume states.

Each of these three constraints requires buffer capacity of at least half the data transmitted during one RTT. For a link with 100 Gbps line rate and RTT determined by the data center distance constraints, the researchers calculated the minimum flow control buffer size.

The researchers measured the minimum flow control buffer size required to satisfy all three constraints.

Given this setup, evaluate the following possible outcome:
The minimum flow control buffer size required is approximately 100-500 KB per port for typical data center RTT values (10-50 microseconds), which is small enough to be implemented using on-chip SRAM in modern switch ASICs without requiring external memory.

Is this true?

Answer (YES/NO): NO